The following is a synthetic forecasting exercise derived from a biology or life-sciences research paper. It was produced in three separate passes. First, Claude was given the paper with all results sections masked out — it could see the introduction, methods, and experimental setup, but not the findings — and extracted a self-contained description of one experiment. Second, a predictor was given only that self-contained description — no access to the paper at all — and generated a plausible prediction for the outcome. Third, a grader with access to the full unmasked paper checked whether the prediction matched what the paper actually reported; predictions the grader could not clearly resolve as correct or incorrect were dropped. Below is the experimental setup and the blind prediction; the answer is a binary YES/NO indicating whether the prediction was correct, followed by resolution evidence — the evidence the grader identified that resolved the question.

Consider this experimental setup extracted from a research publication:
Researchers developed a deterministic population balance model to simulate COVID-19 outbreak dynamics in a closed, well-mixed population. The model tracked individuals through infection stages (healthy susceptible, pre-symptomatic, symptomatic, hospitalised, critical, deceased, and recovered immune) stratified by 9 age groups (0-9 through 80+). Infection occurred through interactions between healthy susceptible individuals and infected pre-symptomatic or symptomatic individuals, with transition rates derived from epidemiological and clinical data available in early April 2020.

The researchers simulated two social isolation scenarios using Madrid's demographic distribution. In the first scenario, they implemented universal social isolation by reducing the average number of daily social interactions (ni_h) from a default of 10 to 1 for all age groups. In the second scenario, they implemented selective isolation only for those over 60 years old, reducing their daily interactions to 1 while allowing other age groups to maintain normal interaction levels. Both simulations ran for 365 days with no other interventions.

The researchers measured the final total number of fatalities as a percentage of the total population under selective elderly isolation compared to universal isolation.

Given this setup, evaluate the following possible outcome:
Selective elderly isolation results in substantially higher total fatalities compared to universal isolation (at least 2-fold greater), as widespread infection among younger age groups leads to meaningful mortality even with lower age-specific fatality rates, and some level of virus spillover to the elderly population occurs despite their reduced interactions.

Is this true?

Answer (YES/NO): NO